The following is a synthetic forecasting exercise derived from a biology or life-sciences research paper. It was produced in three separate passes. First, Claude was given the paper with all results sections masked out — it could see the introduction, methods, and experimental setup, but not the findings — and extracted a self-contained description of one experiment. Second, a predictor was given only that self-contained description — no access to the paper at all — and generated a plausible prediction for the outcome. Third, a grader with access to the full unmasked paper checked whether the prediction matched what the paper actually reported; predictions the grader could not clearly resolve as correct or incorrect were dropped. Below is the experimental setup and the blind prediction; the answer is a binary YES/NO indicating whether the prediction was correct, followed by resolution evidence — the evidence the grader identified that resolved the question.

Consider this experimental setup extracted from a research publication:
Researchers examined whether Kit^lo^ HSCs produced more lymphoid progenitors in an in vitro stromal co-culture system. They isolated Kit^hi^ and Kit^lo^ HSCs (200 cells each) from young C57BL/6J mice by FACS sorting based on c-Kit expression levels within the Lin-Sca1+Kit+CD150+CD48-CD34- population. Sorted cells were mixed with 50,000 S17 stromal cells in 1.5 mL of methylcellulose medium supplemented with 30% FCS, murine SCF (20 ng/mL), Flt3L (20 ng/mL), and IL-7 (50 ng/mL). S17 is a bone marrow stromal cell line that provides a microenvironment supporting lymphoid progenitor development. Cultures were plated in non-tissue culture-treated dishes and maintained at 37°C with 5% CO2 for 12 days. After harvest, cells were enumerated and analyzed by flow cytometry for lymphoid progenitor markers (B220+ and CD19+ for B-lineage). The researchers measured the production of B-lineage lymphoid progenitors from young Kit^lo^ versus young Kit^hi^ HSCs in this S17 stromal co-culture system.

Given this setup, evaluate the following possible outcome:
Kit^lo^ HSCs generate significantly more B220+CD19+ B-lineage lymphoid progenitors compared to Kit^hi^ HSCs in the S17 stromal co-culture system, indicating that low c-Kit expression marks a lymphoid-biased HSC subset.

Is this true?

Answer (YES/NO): YES